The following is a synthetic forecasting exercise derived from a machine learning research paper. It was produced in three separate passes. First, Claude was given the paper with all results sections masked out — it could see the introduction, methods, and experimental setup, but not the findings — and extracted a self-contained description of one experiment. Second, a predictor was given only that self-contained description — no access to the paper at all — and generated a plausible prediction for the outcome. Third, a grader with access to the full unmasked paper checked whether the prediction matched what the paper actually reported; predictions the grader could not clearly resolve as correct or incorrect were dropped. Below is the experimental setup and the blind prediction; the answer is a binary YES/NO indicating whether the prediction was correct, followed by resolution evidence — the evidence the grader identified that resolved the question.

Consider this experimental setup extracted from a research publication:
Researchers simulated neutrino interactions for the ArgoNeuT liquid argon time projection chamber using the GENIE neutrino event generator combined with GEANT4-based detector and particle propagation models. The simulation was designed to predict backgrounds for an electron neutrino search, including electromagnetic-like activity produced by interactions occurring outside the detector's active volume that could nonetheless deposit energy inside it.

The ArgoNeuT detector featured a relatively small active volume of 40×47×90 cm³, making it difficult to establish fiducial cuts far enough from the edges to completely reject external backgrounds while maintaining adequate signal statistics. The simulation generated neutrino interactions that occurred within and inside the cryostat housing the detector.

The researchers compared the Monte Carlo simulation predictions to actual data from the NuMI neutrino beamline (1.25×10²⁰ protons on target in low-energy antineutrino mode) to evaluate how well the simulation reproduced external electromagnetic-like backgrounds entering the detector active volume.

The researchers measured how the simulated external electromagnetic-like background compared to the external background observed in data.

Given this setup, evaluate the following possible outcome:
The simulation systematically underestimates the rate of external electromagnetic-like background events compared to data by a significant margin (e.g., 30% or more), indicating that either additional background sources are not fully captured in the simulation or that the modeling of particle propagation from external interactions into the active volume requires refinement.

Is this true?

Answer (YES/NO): YES